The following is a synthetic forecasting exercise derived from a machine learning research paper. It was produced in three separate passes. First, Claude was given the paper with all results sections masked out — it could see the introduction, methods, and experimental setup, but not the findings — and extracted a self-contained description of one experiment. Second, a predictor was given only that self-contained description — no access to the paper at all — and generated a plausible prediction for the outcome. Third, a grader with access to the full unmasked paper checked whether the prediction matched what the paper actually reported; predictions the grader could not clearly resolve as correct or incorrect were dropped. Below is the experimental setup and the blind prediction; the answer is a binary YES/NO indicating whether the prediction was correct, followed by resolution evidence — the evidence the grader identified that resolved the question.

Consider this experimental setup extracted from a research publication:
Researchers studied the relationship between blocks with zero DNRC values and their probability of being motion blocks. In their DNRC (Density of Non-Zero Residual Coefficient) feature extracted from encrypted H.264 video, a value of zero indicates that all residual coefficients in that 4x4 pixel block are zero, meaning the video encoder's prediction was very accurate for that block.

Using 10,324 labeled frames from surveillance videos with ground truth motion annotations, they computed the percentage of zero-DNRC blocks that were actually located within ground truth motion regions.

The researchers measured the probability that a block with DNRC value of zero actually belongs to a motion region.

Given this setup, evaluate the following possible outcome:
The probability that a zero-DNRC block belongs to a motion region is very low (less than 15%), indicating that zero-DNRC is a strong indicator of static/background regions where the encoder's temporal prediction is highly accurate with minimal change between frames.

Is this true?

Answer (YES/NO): YES